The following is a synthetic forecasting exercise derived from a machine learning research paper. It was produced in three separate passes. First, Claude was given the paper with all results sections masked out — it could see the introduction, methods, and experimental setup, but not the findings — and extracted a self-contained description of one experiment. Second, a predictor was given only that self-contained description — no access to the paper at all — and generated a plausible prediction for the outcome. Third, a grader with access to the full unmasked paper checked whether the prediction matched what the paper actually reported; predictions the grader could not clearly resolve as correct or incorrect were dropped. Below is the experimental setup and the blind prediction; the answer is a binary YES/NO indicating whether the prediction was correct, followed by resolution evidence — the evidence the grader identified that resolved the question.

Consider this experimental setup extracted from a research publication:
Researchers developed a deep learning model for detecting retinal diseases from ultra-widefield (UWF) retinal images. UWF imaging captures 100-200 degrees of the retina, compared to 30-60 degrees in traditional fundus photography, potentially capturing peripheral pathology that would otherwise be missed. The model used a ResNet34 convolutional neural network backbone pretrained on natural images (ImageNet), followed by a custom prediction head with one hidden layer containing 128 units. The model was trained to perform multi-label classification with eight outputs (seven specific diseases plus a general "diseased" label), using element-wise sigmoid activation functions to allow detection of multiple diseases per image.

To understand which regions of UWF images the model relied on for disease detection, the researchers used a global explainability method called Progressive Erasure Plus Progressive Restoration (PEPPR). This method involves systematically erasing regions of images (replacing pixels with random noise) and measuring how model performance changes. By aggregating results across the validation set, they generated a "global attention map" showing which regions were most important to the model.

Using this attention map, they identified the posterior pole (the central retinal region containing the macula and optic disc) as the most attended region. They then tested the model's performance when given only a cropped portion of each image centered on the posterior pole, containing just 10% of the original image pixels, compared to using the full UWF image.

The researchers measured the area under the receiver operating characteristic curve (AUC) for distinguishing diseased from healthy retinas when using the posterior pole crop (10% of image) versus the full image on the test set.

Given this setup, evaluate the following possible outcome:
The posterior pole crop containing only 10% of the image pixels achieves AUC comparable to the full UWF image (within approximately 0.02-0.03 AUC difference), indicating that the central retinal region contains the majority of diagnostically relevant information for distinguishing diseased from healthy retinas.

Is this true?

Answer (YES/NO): YES